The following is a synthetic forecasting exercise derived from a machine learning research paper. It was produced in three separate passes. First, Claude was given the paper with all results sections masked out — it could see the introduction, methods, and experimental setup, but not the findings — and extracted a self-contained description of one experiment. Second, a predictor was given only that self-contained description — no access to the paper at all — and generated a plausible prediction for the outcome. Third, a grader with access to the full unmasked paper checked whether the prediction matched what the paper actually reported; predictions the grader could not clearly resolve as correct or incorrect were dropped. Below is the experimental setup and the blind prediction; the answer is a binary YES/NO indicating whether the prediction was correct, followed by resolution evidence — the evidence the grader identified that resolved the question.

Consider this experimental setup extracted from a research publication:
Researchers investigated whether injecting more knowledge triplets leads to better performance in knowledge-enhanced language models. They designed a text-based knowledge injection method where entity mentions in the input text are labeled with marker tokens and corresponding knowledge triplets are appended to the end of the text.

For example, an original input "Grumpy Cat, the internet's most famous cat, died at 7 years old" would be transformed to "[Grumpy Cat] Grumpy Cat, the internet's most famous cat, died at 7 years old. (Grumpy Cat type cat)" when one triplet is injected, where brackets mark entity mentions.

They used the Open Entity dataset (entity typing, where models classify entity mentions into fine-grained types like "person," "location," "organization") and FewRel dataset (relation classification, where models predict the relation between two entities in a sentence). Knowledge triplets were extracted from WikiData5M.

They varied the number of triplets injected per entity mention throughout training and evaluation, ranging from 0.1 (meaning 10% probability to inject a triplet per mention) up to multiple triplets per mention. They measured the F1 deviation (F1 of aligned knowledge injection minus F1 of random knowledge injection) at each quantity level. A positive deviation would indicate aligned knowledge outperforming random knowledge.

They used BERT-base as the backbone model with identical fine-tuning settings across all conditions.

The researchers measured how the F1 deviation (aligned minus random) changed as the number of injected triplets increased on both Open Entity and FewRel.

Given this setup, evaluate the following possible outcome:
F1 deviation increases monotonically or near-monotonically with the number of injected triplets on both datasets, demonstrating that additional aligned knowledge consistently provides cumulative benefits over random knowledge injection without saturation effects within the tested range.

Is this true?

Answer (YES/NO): NO